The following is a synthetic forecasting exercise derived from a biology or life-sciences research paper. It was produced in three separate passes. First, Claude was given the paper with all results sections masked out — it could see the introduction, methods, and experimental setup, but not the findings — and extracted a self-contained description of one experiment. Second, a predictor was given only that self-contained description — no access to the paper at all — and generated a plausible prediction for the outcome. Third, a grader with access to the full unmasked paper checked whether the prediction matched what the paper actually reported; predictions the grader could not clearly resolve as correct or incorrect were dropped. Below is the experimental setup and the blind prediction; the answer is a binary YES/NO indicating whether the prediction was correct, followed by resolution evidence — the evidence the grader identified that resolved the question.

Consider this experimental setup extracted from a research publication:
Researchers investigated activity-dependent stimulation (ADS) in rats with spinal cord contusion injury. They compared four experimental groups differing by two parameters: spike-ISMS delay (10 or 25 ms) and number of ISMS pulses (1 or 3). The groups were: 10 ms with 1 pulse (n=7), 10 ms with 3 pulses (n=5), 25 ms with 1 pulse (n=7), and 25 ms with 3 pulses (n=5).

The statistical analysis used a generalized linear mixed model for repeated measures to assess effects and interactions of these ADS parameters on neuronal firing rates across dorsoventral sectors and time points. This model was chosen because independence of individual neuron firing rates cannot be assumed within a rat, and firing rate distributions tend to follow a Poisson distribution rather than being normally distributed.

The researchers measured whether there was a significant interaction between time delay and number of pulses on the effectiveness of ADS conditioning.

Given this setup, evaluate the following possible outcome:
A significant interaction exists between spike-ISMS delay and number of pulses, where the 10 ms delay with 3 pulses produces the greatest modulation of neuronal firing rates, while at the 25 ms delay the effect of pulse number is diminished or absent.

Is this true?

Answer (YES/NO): NO